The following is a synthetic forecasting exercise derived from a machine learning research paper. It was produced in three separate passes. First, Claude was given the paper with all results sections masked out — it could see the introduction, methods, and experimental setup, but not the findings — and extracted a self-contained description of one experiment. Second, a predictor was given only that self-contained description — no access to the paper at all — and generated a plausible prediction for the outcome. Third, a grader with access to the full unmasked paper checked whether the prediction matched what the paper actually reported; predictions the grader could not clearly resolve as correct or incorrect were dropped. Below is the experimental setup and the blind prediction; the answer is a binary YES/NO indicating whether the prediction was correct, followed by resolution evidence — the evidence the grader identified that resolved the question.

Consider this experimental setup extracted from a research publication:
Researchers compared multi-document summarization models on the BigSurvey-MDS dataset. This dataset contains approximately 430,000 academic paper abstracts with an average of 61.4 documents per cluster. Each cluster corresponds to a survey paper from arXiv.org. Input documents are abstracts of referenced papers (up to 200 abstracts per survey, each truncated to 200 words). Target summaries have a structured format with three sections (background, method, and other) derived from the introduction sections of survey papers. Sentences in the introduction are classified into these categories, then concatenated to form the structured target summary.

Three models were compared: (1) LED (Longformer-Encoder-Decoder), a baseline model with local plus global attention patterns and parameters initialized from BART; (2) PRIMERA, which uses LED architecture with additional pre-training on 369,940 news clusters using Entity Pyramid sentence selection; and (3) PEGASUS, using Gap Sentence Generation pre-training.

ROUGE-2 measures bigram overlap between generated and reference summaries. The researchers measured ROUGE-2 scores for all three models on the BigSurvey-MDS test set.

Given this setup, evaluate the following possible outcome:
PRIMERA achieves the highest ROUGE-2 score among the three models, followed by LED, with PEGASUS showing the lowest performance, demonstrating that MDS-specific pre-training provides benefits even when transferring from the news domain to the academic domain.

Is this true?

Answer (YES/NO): NO